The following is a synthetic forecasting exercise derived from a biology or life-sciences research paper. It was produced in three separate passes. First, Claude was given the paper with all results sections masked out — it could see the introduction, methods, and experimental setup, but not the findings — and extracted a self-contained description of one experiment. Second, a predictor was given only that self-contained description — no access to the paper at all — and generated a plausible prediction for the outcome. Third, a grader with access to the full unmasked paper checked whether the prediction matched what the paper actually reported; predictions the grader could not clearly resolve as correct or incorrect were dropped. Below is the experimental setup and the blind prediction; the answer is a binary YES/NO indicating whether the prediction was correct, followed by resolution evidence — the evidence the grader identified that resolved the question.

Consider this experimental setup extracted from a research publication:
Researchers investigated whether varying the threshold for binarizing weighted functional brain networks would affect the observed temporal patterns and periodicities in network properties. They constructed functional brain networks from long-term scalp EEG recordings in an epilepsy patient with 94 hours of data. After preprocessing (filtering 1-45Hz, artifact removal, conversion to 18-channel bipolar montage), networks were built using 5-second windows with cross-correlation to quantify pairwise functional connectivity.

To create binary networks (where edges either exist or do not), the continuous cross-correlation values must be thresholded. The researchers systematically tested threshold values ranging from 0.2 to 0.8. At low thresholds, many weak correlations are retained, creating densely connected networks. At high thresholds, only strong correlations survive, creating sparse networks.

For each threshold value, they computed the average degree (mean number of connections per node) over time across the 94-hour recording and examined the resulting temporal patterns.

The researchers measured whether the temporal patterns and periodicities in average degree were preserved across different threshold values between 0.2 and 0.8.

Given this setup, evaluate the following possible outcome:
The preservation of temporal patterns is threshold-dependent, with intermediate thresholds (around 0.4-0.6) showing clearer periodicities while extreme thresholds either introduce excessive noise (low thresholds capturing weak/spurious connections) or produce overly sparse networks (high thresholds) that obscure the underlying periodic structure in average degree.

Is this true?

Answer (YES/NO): NO